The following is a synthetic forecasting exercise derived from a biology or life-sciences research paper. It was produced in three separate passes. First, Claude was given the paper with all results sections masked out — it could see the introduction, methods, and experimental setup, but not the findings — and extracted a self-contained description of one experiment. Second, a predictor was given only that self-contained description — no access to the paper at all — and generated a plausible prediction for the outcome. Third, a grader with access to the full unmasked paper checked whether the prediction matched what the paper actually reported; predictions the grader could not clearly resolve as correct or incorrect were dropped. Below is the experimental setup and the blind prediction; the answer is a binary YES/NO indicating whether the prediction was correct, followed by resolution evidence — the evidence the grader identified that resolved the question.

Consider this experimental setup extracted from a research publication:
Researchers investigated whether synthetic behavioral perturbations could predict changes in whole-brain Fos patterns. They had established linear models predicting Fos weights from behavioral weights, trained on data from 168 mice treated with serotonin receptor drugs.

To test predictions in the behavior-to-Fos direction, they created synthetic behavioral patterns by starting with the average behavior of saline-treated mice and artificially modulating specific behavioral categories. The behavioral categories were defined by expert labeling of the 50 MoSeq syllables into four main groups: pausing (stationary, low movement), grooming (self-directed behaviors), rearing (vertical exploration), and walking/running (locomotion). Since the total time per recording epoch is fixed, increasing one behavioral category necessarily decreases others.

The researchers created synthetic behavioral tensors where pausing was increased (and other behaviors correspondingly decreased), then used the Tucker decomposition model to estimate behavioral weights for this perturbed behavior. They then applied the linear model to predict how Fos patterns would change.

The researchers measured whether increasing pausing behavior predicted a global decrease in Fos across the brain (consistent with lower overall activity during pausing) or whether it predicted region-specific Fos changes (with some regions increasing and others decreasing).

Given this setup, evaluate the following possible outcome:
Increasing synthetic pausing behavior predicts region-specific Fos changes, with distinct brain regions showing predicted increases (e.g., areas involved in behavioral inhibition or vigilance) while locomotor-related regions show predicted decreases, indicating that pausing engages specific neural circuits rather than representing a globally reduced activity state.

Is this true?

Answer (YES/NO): NO